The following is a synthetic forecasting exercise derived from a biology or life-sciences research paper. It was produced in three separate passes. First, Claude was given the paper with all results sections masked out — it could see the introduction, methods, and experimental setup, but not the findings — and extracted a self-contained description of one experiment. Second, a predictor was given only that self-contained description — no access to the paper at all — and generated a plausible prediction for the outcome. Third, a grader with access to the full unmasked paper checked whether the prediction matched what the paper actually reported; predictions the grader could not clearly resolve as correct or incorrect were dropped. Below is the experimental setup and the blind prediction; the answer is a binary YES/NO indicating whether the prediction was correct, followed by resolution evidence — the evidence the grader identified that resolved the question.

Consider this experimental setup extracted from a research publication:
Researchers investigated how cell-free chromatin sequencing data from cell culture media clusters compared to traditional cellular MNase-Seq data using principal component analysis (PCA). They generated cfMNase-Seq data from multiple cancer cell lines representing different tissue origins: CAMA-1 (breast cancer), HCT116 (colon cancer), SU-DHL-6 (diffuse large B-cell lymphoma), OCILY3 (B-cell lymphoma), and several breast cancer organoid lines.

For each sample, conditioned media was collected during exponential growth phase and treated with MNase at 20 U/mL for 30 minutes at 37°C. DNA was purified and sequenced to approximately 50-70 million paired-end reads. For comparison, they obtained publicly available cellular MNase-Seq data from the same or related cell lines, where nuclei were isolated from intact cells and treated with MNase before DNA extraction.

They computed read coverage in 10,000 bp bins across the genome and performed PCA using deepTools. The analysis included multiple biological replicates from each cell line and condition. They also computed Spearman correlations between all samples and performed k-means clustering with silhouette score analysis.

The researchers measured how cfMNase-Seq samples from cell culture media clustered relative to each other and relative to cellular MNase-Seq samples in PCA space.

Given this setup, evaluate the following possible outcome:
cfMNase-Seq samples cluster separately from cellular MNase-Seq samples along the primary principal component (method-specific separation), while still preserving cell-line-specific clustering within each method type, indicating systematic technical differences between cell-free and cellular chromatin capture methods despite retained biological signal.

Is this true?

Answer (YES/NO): NO